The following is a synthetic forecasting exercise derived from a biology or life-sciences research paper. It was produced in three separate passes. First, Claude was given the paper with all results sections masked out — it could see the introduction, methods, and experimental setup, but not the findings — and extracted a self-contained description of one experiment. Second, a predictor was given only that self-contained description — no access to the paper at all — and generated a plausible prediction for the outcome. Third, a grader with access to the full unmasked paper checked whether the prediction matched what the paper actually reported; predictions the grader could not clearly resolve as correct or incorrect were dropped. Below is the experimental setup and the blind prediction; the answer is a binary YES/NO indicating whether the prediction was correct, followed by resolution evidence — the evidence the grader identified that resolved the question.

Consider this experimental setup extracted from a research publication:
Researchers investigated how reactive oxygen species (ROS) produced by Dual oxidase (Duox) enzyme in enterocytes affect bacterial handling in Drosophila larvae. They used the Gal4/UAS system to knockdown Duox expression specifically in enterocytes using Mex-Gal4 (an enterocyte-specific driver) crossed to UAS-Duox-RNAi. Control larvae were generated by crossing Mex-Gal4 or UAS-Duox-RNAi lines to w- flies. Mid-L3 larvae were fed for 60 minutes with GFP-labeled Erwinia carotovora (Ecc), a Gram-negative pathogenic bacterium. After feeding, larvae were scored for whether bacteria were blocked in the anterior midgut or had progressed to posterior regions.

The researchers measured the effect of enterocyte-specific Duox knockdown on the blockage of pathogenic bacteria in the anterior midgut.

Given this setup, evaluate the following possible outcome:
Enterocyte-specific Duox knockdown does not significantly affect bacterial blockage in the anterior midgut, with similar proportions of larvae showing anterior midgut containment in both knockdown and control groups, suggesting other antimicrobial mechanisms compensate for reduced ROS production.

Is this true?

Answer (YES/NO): NO